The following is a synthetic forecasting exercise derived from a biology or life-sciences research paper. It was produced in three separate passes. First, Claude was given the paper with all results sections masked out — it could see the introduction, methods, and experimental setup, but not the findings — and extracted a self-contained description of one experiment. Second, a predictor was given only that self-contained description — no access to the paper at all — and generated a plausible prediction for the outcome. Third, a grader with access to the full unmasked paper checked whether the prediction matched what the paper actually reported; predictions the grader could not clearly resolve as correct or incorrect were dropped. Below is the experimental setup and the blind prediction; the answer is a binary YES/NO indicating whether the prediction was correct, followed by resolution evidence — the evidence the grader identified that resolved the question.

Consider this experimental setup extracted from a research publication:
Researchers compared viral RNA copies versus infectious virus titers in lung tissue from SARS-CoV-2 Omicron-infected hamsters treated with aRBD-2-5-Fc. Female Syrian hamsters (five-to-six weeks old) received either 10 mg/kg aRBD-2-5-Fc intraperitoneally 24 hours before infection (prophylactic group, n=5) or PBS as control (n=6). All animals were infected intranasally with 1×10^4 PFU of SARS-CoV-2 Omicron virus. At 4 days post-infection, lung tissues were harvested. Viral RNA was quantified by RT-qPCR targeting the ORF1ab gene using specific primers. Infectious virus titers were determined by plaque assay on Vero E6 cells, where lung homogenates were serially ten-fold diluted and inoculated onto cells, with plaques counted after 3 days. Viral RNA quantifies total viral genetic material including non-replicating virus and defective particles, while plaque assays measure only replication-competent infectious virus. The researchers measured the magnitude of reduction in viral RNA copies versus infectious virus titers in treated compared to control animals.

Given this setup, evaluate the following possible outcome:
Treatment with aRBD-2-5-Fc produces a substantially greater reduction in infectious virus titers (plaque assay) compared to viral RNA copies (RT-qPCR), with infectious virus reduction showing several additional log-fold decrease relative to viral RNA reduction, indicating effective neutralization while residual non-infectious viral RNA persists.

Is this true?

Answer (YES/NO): YES